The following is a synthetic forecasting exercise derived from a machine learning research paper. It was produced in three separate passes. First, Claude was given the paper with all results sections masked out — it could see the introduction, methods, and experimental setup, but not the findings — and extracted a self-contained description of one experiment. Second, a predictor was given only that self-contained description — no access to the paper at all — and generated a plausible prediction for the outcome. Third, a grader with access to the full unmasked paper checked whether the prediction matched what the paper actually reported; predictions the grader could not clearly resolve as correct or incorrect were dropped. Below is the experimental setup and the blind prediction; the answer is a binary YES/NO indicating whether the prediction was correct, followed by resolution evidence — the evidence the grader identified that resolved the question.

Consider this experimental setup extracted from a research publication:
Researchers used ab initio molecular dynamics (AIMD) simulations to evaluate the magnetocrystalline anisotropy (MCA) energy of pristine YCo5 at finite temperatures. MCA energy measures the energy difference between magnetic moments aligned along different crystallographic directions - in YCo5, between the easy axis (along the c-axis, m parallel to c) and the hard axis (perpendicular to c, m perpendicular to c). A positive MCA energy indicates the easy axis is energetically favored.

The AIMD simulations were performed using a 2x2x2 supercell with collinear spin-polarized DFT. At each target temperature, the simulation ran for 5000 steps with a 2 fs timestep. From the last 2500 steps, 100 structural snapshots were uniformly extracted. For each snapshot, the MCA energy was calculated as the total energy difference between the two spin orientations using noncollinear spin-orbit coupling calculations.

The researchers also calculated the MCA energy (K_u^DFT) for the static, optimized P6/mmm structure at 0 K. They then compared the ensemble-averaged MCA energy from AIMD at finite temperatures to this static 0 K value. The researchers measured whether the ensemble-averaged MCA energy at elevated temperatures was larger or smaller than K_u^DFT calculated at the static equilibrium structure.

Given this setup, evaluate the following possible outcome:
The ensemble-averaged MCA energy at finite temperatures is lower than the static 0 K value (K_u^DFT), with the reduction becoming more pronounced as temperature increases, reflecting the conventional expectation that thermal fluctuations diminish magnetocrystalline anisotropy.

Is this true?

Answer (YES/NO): NO